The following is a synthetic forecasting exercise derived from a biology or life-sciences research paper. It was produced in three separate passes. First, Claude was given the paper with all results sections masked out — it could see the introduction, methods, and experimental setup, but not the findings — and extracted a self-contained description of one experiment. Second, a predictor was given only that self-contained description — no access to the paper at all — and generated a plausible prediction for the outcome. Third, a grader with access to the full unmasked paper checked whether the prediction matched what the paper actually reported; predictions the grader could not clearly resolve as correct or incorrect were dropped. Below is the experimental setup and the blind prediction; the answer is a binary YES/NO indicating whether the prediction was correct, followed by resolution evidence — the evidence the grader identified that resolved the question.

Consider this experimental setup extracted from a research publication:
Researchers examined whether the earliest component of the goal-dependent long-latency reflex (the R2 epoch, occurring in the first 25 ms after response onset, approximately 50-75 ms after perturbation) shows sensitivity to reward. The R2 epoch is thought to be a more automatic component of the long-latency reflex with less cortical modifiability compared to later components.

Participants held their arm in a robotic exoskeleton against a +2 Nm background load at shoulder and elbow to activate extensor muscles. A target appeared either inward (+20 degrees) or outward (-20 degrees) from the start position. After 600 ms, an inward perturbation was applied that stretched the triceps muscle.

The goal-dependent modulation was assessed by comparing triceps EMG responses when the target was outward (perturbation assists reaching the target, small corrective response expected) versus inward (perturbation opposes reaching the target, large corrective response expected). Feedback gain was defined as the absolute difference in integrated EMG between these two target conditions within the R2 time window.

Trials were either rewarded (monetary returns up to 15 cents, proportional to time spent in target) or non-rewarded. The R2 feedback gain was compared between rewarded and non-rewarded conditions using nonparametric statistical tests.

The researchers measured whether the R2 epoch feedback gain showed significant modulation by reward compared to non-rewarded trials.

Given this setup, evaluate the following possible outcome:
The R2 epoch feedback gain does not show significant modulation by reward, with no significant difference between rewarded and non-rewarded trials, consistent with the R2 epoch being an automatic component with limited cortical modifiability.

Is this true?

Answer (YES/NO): NO